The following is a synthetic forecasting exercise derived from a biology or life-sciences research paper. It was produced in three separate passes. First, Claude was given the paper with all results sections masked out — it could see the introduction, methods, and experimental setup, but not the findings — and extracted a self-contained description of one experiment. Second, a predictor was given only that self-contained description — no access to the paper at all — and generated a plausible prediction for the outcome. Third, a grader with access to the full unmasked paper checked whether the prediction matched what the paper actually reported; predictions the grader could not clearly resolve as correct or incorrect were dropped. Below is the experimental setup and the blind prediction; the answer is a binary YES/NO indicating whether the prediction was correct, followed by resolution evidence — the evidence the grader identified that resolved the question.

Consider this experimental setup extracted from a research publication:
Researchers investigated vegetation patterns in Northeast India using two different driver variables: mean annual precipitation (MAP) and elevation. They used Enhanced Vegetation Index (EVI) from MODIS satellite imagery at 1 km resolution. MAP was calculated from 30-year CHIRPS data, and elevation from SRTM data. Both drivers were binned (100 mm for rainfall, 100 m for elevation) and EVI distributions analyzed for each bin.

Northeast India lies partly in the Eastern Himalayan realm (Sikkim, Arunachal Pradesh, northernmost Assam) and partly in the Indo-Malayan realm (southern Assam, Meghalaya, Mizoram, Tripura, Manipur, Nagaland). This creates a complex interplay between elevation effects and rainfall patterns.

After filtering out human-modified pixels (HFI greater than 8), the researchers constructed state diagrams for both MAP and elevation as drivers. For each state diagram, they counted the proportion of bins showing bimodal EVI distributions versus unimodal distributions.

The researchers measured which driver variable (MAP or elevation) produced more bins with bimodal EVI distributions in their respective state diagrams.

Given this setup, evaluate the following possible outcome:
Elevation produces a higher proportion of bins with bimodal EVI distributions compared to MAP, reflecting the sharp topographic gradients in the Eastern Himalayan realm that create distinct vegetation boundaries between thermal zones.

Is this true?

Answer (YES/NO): NO